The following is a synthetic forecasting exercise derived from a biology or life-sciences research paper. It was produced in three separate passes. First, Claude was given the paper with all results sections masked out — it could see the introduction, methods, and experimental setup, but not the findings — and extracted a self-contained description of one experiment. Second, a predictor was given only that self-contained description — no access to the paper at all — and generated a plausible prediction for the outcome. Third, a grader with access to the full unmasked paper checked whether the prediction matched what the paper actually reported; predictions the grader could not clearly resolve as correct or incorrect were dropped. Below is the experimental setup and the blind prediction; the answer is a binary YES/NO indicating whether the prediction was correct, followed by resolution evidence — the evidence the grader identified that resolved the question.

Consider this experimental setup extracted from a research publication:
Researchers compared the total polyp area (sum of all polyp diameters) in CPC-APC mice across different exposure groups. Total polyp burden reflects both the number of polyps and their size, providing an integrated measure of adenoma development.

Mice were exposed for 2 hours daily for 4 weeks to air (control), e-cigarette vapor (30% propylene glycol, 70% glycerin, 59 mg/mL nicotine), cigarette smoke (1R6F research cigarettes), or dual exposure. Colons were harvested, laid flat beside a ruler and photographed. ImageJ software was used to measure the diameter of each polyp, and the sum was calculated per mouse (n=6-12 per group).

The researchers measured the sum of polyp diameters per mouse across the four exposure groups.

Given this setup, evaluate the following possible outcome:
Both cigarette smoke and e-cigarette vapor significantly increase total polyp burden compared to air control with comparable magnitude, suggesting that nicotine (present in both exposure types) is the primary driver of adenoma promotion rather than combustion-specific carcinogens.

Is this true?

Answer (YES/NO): NO